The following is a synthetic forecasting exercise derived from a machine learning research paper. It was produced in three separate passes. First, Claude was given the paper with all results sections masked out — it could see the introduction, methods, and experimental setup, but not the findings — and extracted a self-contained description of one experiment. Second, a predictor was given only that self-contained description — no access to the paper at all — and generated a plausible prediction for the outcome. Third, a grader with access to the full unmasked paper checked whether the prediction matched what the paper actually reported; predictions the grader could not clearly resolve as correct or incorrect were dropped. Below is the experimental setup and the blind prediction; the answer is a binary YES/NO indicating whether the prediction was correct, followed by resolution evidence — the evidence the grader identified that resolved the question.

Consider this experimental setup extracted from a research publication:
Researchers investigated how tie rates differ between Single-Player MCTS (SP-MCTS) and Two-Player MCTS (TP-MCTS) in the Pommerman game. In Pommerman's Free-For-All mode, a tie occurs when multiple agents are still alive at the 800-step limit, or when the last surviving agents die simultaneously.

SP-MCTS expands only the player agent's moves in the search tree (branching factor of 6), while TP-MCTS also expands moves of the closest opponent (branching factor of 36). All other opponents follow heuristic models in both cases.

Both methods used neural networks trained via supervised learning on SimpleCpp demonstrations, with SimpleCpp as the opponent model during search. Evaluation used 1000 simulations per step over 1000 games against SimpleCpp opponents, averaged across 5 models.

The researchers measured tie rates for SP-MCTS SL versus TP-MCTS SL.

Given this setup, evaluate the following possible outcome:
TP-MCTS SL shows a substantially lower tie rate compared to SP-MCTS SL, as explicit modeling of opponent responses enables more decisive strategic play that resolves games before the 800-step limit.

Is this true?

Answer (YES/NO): NO